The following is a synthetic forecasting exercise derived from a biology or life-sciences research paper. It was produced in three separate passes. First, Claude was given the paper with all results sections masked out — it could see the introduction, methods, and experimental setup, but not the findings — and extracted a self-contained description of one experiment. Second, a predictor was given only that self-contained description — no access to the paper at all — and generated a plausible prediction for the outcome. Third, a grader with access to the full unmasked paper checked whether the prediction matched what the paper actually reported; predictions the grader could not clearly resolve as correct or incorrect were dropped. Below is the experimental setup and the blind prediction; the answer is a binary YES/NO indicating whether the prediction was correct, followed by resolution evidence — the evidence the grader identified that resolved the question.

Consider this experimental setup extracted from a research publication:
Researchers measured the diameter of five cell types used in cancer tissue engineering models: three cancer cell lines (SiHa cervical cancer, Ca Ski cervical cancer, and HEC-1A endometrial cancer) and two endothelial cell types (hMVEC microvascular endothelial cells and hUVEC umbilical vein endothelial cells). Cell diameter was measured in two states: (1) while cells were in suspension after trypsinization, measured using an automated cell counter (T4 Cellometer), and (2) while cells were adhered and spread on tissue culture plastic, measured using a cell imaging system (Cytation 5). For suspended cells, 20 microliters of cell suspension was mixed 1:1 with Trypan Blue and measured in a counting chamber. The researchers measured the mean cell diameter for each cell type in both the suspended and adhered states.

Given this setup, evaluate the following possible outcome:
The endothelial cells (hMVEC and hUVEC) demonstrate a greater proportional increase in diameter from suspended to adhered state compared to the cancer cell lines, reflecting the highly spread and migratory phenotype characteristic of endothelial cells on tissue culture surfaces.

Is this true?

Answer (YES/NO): NO